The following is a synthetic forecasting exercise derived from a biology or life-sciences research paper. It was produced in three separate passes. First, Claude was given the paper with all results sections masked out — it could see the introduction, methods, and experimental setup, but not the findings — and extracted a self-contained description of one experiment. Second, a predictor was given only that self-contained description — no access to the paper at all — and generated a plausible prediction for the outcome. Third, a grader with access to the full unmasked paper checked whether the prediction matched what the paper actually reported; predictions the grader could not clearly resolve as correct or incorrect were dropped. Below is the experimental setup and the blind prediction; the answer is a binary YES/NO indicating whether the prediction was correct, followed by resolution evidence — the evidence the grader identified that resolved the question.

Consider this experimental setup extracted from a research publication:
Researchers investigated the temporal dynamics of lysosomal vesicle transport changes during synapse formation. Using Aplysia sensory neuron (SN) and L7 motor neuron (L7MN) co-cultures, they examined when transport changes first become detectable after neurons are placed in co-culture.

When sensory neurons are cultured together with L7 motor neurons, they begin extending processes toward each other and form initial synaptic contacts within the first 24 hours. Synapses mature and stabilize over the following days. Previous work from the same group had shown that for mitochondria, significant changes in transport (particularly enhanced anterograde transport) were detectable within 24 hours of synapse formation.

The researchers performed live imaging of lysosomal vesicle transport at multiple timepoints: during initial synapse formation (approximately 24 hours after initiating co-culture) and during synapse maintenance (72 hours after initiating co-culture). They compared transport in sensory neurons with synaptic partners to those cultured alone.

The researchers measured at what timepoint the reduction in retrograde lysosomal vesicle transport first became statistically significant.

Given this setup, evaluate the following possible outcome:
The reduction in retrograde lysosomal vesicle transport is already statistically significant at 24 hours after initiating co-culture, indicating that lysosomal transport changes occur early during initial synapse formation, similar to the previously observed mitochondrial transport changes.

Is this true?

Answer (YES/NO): NO